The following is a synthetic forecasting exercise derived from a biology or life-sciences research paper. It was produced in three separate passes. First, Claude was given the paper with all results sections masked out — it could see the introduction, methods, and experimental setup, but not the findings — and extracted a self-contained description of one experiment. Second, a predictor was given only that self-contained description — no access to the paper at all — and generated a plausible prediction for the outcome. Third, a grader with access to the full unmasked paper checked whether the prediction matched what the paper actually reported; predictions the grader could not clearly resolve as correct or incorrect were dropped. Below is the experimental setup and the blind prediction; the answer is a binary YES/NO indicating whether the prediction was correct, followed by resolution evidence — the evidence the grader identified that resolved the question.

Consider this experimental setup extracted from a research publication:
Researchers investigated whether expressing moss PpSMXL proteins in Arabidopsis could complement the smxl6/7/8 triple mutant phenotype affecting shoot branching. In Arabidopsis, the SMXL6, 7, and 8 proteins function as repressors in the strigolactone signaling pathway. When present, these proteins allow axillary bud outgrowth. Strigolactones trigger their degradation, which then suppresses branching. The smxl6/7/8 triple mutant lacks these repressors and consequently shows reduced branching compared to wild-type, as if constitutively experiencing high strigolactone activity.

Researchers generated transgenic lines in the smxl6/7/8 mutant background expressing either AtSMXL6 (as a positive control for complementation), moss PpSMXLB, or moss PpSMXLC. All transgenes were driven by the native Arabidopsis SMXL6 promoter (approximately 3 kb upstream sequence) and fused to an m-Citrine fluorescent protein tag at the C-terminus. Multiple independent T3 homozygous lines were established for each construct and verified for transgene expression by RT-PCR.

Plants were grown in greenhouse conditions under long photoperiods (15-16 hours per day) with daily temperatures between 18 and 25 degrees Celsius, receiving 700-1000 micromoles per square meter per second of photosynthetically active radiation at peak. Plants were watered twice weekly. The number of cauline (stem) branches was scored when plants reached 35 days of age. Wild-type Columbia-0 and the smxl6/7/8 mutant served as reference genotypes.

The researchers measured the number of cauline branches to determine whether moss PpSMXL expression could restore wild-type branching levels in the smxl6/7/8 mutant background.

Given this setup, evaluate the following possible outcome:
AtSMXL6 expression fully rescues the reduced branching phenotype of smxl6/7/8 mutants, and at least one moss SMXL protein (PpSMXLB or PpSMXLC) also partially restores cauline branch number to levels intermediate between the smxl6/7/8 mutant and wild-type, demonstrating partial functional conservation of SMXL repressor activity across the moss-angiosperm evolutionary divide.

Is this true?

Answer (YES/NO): NO